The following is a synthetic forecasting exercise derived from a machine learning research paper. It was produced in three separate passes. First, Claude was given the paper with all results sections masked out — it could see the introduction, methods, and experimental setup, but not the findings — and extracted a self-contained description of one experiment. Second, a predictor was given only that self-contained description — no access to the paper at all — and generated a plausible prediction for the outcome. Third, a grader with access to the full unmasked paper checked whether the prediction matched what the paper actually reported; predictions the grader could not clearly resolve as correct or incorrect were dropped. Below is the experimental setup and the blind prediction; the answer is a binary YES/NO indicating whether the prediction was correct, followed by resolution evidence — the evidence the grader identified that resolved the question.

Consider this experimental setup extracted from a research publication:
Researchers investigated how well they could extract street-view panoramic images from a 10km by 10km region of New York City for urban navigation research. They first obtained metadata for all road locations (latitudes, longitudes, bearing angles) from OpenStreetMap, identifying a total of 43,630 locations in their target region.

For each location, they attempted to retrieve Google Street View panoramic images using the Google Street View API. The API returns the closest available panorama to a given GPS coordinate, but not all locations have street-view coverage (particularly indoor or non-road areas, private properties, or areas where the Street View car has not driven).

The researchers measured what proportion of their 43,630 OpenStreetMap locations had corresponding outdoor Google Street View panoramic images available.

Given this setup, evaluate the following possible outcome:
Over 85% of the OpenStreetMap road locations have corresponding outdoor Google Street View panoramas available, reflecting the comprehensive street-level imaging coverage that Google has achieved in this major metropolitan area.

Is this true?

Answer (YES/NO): NO